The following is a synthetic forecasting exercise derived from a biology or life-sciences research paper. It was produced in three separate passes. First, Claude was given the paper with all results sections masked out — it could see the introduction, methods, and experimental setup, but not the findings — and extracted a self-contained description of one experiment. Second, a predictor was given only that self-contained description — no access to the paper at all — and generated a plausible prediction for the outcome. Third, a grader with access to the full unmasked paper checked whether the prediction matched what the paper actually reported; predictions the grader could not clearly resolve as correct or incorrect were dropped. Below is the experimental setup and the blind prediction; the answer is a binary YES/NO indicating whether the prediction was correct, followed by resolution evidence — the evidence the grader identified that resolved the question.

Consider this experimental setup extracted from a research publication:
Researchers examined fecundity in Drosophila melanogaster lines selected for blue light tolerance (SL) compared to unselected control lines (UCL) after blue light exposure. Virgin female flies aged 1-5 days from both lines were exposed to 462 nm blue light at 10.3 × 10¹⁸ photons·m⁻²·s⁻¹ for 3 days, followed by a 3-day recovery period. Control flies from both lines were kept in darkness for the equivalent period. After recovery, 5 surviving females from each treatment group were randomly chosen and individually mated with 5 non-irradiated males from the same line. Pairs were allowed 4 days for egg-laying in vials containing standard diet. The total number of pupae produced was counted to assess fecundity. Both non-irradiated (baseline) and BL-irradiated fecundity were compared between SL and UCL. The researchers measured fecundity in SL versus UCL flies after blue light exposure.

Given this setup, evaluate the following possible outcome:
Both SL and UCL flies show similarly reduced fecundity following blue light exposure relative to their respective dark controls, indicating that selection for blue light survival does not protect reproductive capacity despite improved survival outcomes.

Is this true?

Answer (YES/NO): NO